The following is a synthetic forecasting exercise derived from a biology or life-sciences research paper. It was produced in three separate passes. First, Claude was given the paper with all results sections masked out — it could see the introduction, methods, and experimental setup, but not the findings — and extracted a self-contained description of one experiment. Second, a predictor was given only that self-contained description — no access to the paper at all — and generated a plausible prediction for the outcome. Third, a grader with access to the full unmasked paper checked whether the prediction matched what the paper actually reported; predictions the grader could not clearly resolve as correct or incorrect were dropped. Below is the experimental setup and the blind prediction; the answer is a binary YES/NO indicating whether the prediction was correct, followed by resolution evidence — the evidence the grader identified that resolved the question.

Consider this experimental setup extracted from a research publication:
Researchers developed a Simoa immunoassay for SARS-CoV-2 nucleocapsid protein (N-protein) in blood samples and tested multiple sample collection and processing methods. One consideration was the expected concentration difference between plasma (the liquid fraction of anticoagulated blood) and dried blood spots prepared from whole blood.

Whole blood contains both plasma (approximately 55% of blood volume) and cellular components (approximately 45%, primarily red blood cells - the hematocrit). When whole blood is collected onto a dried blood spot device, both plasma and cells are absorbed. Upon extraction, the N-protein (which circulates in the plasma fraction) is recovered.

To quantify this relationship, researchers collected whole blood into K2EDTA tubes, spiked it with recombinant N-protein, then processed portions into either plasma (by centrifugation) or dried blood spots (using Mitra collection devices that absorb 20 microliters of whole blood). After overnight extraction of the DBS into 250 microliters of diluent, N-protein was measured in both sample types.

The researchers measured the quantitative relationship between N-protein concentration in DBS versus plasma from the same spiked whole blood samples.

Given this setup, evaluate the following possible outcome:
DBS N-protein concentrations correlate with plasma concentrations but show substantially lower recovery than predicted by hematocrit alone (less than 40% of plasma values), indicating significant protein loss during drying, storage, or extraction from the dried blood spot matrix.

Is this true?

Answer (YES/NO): NO